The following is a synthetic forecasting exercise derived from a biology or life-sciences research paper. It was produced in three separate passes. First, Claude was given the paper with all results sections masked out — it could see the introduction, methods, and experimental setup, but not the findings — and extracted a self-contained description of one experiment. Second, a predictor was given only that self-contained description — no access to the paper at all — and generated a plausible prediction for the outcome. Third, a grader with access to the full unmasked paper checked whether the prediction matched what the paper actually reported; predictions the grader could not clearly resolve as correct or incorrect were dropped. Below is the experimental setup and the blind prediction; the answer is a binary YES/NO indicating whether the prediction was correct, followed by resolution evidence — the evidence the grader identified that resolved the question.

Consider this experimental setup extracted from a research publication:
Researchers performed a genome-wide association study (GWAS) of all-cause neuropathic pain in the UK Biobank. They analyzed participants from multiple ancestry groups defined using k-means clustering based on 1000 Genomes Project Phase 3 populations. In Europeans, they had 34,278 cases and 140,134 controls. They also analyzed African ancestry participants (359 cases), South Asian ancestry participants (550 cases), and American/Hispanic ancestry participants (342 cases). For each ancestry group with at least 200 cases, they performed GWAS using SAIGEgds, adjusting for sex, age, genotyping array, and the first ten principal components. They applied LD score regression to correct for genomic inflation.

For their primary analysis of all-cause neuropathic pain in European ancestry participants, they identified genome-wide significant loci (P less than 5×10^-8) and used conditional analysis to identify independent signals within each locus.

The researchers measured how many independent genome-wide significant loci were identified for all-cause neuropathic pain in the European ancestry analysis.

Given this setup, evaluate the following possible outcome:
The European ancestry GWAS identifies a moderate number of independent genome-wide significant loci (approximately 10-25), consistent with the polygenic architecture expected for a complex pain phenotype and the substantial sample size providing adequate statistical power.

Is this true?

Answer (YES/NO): NO